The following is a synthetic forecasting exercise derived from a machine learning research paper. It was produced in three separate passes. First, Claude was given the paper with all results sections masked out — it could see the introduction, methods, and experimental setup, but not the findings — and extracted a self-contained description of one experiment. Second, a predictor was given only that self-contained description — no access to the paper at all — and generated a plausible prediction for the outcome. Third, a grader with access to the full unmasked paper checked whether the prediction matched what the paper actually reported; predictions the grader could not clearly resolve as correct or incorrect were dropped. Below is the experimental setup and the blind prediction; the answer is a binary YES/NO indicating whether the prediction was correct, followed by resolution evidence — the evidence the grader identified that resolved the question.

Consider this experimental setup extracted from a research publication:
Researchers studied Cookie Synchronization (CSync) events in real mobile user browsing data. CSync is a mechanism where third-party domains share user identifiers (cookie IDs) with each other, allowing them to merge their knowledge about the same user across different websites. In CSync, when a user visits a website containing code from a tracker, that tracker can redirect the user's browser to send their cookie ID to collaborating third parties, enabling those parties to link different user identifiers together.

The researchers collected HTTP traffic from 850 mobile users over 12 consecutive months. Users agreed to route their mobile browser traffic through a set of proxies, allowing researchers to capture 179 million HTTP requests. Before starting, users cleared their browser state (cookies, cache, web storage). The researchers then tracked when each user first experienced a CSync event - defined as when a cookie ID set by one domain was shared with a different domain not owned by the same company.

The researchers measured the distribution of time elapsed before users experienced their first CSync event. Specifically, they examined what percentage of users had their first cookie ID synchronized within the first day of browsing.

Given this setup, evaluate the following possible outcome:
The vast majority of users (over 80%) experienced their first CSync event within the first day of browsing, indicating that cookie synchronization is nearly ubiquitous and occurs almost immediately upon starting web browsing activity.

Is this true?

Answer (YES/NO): NO